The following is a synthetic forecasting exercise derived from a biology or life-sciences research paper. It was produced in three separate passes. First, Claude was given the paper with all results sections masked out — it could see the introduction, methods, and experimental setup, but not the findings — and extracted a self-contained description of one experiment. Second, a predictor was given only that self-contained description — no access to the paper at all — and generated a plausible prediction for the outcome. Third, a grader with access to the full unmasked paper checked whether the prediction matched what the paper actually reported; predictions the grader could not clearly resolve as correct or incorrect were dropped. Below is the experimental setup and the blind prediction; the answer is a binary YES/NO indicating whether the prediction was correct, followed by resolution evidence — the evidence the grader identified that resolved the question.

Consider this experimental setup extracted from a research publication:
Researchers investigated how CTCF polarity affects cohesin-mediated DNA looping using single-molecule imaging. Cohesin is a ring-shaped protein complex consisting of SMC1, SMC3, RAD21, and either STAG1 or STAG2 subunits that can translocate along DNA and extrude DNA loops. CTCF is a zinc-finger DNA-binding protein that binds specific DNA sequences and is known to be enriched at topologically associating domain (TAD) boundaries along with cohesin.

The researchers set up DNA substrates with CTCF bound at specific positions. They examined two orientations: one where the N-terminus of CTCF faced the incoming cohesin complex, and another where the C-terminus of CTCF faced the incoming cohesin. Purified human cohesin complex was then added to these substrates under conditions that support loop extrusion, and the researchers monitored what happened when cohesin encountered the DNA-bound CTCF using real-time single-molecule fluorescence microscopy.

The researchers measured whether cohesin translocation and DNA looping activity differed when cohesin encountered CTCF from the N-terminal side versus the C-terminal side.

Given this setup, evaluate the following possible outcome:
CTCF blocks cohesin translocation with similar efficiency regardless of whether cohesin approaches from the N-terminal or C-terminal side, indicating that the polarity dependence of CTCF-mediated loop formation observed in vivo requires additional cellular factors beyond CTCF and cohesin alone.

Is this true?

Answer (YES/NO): NO